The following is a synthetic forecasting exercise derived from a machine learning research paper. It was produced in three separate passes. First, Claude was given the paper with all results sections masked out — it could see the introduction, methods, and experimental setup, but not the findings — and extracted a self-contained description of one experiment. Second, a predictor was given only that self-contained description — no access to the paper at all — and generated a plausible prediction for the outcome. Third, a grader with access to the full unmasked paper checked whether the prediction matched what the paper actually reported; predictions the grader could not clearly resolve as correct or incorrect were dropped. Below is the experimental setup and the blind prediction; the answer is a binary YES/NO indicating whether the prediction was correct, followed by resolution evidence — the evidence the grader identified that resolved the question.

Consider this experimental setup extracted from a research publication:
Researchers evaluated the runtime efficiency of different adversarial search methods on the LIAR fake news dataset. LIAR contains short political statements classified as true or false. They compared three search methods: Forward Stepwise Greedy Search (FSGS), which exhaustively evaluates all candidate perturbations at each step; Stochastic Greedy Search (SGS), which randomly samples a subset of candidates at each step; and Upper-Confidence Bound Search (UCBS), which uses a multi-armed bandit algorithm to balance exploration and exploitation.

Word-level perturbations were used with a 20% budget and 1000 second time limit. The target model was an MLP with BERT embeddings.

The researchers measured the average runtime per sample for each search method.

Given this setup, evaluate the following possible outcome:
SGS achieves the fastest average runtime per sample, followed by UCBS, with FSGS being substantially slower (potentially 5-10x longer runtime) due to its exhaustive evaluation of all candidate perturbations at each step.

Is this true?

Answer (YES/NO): NO